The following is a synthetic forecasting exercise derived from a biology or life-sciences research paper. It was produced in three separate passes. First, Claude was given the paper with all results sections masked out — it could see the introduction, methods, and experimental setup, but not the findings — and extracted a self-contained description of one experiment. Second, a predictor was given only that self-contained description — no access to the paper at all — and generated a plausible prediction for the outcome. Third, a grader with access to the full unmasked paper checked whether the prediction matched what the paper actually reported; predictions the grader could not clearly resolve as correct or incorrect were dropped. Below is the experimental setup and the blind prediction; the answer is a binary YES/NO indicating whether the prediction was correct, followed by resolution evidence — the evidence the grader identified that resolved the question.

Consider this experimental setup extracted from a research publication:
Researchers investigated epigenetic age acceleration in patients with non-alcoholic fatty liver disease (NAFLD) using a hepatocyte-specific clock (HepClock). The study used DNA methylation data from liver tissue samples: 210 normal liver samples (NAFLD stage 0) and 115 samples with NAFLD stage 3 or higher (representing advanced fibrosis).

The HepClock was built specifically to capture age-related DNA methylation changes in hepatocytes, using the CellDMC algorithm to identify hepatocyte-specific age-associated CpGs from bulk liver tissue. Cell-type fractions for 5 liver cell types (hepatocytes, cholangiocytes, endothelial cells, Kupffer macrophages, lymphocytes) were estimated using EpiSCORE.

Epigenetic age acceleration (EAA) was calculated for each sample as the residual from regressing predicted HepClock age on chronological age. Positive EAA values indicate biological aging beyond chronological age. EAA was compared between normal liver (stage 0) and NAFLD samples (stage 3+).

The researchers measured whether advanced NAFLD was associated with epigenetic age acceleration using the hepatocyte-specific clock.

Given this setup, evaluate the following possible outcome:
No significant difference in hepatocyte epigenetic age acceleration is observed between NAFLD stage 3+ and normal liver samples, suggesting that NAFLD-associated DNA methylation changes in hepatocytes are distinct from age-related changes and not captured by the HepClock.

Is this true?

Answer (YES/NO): NO